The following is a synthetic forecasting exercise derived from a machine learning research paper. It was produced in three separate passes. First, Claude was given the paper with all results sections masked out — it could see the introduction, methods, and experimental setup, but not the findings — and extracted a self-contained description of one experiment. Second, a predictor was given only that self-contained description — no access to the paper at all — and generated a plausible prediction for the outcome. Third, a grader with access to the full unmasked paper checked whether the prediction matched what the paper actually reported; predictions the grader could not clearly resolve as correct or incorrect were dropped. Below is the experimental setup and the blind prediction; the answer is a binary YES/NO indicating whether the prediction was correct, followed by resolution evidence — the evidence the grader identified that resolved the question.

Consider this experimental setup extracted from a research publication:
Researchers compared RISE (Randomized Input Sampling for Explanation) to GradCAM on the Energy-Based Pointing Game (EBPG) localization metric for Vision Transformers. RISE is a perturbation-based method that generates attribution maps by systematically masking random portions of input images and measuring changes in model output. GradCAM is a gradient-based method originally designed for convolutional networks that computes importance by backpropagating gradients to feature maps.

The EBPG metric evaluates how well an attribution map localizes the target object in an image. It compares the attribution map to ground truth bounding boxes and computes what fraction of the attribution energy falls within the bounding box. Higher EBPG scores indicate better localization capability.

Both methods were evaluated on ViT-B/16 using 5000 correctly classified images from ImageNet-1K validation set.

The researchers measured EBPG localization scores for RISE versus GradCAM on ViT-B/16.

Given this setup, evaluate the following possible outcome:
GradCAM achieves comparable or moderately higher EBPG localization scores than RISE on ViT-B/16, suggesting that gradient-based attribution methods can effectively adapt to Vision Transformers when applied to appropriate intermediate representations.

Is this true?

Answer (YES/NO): YES